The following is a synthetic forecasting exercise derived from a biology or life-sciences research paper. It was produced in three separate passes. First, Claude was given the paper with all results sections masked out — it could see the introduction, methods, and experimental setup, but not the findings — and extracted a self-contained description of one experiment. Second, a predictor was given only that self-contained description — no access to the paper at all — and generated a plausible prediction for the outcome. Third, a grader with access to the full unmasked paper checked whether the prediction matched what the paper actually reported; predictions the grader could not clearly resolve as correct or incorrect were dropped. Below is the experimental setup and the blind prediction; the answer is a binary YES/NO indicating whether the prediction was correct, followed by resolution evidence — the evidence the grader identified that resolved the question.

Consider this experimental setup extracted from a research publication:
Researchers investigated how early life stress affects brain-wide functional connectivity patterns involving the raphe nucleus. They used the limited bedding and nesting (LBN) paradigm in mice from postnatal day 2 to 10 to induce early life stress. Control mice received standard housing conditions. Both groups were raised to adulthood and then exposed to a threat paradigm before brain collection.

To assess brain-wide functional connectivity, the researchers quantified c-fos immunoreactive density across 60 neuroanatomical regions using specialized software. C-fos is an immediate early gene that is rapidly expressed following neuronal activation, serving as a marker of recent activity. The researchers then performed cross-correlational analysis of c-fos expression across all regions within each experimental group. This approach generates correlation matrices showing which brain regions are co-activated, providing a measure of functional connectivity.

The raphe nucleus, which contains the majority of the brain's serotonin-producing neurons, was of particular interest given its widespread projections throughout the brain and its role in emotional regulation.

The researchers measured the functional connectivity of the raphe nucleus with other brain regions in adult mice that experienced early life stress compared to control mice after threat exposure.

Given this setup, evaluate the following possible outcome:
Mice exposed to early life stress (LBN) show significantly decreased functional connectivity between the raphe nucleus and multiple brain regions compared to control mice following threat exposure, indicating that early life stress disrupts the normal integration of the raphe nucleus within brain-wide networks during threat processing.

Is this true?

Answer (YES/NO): YES